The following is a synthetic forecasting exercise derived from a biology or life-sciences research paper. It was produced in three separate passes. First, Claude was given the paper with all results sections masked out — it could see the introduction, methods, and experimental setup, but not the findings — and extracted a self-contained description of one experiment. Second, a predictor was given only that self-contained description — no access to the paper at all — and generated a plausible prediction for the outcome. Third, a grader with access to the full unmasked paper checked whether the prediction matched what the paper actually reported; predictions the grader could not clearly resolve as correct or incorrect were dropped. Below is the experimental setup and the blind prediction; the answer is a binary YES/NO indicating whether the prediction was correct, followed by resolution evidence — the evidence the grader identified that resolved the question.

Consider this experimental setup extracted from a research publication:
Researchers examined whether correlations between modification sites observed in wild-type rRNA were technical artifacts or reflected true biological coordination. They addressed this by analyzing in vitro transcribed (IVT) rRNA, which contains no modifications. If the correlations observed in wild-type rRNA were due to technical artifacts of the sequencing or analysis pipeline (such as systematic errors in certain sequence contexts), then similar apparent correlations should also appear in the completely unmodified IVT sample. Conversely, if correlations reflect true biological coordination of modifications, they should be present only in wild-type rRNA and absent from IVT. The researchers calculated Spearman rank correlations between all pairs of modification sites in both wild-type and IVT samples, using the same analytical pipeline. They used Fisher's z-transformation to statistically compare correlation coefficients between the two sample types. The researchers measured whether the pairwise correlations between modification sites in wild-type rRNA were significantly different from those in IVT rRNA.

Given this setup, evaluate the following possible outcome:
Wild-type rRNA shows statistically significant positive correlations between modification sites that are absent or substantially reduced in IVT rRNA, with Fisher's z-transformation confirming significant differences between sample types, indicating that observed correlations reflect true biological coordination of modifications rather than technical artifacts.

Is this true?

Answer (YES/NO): YES